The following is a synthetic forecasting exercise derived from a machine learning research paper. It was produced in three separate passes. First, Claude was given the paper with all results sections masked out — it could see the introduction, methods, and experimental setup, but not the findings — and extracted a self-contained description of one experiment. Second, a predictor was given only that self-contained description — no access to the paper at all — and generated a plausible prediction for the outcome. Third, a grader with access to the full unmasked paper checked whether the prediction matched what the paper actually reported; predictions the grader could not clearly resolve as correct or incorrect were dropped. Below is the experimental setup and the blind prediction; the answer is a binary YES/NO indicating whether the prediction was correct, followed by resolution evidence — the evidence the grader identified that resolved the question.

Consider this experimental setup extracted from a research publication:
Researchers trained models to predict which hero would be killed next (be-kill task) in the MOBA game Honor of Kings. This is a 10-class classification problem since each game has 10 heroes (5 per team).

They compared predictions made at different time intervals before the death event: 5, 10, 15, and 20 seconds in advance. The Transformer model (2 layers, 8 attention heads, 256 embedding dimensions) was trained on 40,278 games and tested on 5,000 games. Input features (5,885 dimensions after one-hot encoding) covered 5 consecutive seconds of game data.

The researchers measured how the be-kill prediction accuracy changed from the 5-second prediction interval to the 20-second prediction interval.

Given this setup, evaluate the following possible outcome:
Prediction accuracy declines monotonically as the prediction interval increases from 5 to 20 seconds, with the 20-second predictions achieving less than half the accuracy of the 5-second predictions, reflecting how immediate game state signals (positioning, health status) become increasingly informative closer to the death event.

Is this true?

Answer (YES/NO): YES